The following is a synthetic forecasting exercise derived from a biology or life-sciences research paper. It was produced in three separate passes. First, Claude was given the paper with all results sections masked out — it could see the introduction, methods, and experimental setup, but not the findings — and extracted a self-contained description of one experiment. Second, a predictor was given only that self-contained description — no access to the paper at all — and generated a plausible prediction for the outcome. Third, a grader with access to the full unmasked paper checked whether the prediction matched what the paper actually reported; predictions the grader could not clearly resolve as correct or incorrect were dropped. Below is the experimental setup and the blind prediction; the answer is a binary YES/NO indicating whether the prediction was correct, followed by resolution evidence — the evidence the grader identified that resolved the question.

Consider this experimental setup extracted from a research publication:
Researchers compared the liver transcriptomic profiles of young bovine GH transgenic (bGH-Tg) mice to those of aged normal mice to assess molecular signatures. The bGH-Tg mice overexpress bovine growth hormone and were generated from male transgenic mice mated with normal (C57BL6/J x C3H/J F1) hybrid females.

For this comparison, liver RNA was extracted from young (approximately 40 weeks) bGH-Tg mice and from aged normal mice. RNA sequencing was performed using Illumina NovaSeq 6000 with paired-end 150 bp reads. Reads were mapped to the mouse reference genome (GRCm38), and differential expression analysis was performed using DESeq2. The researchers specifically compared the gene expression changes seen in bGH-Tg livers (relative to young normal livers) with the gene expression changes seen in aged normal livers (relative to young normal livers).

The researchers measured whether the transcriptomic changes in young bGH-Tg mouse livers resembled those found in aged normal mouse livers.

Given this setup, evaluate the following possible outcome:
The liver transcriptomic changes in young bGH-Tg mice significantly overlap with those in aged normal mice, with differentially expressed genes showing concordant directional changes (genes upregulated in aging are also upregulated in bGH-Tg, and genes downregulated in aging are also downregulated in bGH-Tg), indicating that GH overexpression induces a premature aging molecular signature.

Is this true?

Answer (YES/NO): YES